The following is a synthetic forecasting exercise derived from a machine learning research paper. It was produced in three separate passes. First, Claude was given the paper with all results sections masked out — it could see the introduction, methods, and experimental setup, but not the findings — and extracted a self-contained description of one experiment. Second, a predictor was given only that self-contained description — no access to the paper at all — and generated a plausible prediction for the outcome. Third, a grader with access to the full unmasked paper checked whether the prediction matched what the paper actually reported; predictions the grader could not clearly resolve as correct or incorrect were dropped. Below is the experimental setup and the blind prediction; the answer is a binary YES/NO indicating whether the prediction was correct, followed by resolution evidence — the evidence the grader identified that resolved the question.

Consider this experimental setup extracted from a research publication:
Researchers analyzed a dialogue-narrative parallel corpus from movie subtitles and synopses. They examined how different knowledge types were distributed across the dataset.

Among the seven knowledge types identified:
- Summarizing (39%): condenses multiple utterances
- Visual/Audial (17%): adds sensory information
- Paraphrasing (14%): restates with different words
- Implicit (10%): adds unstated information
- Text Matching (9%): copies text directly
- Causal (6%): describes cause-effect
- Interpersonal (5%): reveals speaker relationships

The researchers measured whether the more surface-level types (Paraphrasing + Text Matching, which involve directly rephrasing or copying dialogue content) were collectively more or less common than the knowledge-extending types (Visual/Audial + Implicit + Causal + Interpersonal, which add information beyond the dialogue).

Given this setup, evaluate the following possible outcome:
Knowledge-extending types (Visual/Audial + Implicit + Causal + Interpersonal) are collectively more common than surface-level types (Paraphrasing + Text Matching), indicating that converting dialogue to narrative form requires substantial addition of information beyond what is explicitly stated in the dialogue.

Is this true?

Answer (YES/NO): YES